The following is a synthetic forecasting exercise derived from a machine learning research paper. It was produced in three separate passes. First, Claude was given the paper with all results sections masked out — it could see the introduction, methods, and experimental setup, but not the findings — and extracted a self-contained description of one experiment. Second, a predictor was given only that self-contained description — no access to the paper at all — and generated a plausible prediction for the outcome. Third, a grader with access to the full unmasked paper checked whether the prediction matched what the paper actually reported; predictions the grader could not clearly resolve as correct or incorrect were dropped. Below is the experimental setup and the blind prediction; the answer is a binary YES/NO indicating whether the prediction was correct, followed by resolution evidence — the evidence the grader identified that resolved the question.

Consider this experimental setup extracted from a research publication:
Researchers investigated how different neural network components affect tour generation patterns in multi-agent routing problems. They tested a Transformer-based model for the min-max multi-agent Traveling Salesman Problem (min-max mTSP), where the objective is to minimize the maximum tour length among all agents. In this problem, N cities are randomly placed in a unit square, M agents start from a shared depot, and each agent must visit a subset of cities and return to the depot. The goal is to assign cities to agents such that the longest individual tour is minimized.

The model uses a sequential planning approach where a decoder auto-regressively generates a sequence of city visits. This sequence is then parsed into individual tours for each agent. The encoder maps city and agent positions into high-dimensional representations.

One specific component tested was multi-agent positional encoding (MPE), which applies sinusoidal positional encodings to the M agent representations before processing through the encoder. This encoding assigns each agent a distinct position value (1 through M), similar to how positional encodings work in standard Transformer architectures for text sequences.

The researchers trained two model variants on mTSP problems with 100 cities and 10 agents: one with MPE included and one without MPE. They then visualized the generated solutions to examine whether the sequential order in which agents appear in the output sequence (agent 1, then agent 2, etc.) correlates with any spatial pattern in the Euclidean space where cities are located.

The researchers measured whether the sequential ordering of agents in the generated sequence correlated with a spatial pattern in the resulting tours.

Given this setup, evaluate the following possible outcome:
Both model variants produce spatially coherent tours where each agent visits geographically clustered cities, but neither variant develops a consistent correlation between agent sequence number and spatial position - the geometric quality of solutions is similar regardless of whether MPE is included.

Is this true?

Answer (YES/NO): NO